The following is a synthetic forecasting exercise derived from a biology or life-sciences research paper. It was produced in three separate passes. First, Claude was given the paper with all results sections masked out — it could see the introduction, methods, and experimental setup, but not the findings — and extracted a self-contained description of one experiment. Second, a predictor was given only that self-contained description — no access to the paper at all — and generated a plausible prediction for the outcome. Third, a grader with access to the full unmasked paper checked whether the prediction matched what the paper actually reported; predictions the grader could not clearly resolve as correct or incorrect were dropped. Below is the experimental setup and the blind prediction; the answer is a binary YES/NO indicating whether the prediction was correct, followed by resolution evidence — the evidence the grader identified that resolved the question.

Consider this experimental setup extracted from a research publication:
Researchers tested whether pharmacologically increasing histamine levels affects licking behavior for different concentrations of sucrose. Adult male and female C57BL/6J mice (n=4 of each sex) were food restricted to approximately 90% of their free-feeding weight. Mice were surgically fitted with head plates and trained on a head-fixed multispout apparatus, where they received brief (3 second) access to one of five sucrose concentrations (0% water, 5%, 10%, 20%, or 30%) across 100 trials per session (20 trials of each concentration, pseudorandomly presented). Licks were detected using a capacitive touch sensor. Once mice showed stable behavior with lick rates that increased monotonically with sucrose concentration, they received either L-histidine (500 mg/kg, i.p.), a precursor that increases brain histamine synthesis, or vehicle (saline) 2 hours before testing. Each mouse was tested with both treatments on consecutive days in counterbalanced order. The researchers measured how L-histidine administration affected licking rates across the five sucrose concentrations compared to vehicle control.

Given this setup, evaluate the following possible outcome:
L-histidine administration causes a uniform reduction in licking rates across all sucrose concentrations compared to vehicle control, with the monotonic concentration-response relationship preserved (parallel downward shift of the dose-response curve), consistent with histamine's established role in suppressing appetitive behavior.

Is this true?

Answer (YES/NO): NO